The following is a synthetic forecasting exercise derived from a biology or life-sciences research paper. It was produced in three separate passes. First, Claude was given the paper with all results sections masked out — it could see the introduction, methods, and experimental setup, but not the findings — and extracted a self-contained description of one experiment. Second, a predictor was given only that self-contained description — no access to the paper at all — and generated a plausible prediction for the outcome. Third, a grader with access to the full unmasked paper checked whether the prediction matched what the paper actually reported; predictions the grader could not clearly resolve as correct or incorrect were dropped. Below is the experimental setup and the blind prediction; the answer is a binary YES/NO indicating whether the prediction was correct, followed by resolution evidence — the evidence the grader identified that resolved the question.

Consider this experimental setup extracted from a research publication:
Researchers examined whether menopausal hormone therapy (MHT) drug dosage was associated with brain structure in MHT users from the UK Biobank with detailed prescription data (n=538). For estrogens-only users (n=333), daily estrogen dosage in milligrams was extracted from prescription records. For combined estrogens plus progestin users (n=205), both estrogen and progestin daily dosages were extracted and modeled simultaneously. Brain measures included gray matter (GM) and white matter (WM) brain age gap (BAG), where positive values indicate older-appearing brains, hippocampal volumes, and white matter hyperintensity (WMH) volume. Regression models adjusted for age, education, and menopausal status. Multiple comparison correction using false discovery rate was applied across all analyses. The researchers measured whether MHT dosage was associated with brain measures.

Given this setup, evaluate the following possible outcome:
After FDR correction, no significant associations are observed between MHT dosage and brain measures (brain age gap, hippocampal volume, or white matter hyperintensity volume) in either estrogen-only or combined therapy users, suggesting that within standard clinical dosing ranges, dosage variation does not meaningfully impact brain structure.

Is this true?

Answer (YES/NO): YES